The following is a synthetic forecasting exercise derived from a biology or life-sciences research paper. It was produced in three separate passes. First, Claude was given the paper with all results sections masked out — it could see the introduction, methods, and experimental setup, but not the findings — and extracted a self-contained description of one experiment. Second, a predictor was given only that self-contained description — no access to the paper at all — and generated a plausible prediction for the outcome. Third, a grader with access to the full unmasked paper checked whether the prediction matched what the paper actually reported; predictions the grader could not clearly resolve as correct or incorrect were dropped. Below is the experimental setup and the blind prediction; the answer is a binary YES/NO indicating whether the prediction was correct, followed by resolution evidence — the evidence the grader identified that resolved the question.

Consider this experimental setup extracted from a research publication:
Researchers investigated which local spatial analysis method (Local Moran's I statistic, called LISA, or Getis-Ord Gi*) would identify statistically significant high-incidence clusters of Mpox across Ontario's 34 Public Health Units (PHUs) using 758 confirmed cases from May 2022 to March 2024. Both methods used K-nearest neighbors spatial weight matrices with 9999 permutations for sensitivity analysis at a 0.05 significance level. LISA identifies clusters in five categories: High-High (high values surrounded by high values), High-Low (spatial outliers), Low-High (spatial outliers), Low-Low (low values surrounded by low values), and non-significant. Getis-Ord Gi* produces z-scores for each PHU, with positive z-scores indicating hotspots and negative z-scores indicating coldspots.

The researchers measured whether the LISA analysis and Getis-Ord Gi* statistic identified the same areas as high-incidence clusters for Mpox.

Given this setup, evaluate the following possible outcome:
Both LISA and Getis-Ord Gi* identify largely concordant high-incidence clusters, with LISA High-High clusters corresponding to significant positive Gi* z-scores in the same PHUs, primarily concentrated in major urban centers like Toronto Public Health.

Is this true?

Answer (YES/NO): NO